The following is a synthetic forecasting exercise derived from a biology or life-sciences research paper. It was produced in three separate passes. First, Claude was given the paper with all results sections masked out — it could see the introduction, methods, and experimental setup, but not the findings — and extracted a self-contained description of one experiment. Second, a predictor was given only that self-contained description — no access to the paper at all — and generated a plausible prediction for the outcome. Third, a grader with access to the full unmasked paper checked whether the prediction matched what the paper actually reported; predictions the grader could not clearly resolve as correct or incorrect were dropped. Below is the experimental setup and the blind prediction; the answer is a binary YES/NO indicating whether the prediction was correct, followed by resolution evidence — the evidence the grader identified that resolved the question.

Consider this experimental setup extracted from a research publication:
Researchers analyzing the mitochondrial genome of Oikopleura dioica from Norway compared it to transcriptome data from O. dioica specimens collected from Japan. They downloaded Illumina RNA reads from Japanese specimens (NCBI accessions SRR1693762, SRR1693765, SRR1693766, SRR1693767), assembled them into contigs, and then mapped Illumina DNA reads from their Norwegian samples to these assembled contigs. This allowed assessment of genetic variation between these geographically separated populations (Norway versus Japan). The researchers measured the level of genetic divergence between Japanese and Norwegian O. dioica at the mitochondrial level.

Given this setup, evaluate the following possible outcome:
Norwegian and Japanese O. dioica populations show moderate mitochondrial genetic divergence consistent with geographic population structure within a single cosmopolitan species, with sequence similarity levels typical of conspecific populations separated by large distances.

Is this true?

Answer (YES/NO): NO